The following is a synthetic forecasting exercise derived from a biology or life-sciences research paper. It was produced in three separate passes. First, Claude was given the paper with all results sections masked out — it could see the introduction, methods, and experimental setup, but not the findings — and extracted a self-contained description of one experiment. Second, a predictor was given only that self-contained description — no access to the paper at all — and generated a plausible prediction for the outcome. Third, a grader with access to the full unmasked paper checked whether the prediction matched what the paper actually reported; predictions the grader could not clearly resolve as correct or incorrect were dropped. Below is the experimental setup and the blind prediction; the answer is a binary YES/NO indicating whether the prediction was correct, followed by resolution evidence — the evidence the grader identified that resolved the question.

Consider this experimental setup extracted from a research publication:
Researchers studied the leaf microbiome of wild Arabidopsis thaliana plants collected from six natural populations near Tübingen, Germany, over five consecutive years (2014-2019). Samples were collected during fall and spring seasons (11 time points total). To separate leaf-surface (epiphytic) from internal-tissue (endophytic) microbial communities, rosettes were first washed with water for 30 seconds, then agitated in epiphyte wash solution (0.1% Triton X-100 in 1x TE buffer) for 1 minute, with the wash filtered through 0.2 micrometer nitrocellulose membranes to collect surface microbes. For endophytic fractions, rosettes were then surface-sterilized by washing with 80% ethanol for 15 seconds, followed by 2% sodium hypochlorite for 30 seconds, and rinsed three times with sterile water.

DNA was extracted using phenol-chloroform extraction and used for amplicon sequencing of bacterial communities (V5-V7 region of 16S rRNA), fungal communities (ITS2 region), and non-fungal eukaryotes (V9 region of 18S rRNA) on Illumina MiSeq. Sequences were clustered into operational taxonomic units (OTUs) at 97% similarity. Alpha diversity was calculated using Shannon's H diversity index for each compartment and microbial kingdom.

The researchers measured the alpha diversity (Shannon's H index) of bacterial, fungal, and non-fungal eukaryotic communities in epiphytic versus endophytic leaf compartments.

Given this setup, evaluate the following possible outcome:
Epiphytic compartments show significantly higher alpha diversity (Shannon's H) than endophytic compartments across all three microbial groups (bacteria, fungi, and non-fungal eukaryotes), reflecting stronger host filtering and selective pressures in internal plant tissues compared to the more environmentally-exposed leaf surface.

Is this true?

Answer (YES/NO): YES